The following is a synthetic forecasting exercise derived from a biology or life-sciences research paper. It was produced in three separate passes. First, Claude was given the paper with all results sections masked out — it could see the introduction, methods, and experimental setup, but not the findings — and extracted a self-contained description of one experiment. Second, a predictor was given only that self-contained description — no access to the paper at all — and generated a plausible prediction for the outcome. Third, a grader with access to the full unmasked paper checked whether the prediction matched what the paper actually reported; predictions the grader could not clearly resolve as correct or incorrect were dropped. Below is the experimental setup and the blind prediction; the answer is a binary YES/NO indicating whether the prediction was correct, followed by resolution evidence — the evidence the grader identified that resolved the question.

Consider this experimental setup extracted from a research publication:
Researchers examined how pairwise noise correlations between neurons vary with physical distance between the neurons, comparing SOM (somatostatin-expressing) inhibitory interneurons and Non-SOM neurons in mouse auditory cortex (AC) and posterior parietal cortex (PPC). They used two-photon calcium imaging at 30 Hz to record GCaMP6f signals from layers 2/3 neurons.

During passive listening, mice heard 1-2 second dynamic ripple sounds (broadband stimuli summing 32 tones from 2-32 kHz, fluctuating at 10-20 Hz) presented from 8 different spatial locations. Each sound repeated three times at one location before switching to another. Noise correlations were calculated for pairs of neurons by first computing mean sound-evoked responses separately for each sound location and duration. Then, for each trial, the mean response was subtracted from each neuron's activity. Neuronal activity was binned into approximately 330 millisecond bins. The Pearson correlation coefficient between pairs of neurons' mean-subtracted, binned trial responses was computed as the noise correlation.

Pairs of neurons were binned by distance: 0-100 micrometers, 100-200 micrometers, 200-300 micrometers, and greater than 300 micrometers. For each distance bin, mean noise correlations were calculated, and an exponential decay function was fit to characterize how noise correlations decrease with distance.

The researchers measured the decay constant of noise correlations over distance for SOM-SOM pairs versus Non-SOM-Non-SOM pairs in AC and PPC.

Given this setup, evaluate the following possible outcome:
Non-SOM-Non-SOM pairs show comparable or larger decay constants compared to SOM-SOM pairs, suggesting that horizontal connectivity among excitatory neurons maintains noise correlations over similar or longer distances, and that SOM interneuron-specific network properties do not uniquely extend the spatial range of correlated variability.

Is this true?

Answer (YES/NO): YES